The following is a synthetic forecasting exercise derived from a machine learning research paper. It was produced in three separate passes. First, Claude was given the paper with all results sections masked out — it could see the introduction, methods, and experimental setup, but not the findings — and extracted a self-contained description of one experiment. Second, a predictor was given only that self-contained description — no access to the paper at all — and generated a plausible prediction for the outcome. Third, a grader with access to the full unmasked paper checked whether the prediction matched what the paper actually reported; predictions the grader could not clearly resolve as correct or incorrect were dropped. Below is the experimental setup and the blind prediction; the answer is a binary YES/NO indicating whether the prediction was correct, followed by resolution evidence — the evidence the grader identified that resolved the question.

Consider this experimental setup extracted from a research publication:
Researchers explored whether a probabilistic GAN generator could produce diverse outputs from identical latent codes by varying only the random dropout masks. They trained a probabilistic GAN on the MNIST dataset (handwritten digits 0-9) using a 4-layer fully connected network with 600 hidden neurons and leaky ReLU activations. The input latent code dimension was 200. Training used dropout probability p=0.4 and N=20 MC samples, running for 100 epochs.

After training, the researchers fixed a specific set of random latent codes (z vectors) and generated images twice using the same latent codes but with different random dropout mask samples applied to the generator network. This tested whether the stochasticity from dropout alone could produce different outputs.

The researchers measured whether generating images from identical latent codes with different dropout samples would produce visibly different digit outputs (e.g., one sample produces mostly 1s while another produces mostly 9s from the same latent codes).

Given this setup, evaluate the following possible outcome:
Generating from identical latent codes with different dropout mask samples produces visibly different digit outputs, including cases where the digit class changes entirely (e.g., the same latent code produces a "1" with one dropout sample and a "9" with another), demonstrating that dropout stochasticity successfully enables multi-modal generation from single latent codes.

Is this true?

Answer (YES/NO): YES